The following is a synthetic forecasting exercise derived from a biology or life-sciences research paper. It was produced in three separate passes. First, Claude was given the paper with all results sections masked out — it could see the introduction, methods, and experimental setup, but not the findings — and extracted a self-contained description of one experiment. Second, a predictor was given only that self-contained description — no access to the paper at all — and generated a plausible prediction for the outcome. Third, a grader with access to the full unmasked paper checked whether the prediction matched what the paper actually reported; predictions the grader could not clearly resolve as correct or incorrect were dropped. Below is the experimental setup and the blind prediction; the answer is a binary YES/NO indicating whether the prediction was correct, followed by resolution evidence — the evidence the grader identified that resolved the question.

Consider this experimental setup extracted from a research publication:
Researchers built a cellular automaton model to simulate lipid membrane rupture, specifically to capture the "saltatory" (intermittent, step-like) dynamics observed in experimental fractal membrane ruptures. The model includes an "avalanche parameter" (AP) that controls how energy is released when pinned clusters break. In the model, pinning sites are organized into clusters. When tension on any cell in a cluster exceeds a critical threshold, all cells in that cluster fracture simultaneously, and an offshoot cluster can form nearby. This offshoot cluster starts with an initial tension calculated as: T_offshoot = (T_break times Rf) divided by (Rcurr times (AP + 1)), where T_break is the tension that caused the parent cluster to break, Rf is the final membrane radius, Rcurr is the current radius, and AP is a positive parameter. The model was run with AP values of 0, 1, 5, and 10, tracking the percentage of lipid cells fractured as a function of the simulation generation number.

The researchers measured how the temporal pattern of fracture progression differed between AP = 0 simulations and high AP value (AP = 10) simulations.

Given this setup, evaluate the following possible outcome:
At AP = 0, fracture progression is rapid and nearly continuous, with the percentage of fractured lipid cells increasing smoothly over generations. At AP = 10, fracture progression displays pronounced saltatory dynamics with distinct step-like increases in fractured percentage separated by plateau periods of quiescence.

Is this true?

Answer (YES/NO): YES